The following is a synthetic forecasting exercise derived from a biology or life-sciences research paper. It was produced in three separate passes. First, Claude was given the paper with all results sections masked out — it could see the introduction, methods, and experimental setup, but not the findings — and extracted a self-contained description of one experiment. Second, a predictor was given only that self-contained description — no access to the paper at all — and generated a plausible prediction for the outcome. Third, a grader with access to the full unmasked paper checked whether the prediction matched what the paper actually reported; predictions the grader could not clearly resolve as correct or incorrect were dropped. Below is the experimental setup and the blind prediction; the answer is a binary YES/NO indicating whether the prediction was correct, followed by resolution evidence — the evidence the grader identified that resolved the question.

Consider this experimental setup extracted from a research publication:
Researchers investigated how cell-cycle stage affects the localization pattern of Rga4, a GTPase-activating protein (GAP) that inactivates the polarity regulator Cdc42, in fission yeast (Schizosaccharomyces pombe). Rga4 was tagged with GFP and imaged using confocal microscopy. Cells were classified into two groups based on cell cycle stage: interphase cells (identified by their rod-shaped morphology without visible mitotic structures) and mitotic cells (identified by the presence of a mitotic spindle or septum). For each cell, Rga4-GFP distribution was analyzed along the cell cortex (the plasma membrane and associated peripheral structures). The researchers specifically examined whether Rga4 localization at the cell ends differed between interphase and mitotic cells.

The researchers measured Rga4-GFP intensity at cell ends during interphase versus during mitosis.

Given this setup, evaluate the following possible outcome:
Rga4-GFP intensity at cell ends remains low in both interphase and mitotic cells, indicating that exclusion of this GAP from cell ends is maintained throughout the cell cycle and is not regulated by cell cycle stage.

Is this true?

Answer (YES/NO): NO